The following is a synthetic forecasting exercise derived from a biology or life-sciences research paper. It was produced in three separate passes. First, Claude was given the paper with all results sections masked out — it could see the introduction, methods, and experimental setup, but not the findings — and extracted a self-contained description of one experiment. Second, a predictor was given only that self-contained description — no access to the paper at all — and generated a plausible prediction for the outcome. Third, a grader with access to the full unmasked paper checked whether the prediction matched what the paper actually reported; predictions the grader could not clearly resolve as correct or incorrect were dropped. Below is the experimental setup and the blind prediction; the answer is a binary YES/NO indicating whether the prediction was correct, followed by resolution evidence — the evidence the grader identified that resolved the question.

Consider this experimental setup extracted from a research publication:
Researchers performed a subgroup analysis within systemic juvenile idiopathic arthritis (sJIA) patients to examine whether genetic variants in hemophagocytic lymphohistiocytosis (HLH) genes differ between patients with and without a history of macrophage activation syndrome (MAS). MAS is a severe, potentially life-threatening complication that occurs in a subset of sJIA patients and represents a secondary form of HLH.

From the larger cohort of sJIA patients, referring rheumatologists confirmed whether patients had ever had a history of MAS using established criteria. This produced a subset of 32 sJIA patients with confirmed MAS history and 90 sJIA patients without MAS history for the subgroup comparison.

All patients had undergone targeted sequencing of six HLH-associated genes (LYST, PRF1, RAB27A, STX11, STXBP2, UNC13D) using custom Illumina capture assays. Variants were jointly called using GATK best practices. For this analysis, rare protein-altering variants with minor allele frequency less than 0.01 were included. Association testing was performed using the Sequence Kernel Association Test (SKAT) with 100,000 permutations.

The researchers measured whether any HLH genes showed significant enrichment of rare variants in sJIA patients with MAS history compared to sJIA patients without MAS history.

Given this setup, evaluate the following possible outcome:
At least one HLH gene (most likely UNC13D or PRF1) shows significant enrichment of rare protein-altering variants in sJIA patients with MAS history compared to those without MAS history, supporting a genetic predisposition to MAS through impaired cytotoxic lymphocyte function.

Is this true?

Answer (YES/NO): YES